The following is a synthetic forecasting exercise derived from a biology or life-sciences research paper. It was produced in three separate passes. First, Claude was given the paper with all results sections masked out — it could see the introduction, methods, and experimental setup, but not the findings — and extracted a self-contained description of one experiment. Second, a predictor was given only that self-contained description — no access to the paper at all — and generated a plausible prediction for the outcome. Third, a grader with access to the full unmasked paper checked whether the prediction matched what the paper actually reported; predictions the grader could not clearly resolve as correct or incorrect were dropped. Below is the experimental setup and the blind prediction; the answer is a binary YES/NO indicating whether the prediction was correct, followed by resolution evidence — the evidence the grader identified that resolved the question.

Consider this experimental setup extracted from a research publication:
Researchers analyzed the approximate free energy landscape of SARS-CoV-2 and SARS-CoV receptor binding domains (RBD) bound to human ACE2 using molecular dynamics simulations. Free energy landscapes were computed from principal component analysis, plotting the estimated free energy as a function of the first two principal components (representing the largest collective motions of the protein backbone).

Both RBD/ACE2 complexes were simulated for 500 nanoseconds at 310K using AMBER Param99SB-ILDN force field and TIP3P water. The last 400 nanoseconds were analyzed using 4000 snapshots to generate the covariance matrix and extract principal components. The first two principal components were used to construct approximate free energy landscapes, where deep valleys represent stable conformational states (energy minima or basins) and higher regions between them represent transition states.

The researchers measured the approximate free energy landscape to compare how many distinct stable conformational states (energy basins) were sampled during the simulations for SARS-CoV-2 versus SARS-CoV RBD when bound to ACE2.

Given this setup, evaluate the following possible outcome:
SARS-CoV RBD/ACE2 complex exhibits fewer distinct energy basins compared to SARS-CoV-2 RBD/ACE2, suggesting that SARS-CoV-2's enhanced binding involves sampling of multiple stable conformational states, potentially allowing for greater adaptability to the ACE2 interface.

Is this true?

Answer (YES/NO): NO